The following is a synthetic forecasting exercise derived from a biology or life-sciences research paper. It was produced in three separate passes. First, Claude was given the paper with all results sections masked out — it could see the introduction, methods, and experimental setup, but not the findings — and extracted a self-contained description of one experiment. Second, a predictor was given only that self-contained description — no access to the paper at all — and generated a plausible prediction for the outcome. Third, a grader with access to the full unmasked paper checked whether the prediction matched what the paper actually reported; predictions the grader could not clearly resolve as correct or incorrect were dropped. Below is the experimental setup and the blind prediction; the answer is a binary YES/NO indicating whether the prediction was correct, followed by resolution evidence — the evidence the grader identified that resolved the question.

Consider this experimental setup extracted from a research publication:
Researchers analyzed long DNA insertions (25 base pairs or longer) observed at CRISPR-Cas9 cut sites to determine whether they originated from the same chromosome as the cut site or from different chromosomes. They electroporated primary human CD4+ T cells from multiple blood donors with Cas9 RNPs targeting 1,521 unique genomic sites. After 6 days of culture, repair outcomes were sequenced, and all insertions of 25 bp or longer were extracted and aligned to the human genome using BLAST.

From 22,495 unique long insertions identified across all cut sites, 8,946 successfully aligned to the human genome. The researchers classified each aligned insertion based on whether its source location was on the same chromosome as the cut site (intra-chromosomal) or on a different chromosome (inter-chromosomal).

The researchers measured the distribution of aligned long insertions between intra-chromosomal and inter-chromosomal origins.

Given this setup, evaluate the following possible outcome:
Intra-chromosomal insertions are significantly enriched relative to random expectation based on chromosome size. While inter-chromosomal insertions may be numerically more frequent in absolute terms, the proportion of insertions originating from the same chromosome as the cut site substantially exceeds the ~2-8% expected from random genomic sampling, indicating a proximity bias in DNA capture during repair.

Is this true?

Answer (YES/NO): YES